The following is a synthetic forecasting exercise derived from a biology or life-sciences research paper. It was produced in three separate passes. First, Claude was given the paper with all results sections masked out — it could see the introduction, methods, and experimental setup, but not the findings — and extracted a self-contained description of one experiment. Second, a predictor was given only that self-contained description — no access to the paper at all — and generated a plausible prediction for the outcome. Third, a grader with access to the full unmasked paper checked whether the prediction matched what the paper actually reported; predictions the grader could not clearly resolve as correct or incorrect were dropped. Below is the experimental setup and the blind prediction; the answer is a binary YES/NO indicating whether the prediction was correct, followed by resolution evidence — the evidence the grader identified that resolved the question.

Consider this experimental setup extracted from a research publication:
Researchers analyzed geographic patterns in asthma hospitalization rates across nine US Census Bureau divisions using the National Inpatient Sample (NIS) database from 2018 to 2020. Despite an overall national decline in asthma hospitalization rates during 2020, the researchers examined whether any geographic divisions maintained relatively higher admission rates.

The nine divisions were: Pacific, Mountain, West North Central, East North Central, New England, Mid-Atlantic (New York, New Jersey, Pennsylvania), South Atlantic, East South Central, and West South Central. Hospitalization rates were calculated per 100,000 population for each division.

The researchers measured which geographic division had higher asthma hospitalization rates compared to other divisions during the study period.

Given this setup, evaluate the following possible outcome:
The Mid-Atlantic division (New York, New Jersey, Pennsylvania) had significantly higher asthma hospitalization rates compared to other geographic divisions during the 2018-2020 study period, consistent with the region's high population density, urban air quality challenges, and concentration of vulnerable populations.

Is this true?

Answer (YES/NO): YES